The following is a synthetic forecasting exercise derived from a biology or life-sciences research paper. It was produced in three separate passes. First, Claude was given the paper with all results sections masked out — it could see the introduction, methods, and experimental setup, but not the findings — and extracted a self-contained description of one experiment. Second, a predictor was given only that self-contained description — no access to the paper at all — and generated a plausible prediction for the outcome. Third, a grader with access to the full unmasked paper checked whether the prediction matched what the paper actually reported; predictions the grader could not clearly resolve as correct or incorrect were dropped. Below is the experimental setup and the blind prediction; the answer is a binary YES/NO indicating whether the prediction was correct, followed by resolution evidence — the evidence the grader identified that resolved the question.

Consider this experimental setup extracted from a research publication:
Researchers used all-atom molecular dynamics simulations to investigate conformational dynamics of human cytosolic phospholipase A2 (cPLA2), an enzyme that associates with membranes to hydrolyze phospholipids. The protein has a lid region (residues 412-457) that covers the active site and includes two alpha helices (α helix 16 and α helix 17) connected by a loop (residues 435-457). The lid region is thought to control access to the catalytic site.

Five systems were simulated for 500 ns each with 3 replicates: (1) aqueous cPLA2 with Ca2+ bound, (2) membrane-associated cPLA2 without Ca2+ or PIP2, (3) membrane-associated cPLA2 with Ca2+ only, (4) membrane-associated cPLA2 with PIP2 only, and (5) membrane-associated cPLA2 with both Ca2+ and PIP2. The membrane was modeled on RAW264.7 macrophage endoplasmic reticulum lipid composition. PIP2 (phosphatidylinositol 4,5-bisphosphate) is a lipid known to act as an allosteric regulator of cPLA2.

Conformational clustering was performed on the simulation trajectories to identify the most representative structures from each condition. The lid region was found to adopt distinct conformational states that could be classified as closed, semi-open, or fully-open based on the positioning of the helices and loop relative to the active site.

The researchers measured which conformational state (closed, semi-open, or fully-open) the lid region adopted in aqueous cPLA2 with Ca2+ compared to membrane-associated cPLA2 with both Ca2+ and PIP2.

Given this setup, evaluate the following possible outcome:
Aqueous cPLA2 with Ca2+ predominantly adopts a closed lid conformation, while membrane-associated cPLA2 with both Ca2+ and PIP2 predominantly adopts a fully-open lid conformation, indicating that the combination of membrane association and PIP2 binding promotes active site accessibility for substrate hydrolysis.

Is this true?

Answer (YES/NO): YES